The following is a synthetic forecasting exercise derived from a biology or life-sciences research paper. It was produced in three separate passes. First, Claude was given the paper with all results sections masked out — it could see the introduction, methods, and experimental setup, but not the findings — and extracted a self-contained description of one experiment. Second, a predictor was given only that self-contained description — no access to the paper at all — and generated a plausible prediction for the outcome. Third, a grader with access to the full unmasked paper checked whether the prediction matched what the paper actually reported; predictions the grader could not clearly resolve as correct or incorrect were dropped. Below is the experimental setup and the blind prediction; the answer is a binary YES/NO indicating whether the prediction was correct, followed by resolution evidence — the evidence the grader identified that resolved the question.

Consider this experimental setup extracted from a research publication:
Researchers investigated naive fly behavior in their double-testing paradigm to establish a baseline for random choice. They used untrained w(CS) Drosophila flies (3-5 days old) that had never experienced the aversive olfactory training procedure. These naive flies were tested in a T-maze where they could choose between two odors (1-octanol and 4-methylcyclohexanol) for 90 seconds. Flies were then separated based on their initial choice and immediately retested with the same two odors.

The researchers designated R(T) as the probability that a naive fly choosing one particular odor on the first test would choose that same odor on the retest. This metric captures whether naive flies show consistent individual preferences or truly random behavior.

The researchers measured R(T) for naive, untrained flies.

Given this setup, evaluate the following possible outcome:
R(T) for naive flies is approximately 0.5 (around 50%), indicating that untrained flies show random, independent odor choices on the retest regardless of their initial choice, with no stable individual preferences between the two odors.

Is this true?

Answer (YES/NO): NO